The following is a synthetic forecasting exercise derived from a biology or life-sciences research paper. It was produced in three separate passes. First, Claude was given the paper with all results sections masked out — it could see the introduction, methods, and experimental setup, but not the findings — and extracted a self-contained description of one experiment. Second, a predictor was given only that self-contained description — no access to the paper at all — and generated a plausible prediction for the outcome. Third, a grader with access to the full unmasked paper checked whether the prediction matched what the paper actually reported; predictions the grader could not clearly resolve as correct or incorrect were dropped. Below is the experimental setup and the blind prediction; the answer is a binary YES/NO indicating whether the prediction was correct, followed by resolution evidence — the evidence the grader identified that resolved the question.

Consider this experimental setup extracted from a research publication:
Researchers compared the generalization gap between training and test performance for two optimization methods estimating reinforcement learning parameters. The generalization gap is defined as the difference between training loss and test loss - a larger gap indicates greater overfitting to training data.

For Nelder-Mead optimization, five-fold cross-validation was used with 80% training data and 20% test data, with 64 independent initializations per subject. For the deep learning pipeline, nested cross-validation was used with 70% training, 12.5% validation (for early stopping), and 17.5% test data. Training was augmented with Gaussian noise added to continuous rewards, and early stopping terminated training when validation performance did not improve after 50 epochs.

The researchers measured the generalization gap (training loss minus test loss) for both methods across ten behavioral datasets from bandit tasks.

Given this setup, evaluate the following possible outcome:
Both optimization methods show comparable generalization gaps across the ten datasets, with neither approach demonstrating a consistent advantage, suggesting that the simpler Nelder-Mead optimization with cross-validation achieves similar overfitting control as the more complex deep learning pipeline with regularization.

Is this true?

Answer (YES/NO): NO